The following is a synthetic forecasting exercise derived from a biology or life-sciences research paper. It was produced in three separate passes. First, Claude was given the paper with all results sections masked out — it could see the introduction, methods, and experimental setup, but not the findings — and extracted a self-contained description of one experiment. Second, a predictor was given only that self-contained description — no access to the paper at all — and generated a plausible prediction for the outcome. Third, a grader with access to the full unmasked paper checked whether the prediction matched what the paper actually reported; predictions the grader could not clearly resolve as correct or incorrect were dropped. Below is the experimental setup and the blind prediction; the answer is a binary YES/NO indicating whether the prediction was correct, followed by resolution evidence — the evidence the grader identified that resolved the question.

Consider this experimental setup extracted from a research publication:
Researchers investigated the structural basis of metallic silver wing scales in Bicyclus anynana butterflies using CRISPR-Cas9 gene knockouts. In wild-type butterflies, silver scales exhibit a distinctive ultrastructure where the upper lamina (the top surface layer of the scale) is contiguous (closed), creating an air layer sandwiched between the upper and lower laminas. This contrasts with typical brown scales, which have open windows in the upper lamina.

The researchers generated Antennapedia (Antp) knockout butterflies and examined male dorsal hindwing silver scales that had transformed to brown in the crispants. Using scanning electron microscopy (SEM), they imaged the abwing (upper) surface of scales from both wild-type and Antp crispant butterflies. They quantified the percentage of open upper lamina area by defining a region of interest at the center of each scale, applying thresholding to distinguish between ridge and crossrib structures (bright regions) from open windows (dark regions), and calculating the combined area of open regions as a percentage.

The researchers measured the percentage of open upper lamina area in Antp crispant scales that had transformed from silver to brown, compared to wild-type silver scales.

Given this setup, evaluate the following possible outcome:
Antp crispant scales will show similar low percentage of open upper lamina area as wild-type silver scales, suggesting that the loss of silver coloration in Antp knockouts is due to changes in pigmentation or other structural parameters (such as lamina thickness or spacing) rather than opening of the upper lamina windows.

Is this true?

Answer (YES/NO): NO